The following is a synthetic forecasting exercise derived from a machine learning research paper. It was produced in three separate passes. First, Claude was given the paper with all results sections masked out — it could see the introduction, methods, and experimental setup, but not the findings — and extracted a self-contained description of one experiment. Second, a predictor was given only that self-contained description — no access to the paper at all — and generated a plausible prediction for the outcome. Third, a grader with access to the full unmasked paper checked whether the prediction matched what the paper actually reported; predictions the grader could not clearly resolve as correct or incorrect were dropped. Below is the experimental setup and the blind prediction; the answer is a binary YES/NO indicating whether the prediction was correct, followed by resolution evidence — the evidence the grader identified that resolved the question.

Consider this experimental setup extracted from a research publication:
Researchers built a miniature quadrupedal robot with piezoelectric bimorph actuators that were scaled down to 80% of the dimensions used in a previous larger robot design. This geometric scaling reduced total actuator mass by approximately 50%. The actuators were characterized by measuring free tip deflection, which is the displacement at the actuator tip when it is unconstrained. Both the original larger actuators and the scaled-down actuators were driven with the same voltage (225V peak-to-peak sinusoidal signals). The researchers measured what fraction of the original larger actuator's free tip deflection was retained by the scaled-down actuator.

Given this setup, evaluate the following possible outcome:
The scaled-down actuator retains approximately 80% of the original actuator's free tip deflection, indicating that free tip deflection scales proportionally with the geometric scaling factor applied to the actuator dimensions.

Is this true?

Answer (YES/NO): NO